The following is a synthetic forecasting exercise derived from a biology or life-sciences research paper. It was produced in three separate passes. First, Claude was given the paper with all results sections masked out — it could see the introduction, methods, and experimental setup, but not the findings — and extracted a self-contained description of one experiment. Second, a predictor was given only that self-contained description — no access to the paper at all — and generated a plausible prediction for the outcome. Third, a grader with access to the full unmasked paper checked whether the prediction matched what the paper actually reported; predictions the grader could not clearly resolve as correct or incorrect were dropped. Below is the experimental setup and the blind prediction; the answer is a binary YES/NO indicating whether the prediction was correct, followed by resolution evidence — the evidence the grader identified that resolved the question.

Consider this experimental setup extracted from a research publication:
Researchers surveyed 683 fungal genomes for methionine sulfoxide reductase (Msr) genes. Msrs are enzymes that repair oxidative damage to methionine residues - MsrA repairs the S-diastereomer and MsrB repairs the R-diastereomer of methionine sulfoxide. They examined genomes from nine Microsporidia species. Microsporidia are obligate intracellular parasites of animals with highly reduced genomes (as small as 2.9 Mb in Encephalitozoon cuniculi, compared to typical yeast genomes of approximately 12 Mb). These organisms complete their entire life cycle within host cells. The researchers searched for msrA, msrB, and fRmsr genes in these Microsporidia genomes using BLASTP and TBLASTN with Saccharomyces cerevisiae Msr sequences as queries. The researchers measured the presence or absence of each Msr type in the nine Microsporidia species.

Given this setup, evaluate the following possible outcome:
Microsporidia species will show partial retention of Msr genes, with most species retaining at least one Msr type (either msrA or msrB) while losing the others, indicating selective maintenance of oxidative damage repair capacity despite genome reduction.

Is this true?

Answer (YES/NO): NO